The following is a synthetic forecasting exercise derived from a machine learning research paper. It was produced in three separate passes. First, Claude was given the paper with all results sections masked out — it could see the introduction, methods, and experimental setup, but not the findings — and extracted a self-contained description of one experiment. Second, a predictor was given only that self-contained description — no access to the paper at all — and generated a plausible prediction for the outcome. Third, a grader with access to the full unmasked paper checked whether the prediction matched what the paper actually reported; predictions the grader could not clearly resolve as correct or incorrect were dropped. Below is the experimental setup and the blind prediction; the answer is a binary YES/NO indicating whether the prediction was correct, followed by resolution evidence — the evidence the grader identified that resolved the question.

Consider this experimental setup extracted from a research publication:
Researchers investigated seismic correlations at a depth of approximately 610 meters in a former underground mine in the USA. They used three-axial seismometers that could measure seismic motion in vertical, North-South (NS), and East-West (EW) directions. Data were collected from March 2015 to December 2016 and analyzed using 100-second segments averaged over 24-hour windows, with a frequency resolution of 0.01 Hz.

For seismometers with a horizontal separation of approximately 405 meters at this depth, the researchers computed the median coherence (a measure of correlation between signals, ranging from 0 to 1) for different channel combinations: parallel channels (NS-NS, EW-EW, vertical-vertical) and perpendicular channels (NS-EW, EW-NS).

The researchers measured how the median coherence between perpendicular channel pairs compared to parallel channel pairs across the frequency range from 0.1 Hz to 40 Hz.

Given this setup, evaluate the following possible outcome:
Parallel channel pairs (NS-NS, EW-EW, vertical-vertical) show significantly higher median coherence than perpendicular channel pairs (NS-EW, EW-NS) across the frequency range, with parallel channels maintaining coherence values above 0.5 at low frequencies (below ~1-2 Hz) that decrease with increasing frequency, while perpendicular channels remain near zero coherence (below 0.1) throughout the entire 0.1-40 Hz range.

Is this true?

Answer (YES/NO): NO